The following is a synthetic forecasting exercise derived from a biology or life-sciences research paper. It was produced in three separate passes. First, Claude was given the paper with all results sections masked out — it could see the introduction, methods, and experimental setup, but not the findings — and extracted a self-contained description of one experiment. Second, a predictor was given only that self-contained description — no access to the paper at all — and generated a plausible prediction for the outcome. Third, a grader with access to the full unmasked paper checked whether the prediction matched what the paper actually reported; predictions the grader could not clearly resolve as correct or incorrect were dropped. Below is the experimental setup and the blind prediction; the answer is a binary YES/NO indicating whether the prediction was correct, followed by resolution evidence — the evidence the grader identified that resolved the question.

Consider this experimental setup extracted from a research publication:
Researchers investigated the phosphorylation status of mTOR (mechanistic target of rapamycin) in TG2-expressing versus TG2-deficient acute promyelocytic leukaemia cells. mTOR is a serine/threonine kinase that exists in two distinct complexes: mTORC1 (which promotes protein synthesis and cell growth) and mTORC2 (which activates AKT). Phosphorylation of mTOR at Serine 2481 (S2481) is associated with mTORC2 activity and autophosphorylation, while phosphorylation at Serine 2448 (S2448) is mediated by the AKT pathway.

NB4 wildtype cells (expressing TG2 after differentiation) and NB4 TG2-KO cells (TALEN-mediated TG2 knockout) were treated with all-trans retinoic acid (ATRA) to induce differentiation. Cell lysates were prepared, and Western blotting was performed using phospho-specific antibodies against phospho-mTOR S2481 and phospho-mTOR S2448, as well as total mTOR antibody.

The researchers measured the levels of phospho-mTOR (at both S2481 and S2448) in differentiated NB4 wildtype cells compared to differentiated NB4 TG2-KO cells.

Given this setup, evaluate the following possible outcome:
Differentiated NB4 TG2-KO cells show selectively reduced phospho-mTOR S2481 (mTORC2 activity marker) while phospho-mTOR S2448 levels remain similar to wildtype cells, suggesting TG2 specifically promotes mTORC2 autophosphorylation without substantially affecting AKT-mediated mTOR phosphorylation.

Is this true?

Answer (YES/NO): YES